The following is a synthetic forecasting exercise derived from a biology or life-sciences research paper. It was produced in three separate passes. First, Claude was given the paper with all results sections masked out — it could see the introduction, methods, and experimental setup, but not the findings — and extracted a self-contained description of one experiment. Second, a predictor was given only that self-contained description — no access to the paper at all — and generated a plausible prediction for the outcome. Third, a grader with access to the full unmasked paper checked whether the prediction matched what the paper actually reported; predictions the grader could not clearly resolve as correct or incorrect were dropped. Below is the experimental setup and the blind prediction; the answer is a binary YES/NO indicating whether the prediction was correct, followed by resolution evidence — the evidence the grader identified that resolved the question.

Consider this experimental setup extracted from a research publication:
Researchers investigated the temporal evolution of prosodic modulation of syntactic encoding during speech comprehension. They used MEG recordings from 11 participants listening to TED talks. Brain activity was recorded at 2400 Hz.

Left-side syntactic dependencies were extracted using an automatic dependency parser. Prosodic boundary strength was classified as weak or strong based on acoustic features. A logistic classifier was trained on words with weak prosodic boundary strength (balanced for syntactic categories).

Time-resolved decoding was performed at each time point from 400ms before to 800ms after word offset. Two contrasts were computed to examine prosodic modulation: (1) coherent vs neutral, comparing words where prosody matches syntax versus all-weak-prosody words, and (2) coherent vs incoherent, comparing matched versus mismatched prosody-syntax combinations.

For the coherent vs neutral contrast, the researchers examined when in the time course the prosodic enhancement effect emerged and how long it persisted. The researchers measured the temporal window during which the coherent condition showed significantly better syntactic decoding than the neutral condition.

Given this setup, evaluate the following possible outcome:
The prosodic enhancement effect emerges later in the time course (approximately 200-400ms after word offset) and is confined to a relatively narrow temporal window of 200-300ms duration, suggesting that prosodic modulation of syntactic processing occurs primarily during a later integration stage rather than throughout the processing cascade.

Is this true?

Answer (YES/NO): NO